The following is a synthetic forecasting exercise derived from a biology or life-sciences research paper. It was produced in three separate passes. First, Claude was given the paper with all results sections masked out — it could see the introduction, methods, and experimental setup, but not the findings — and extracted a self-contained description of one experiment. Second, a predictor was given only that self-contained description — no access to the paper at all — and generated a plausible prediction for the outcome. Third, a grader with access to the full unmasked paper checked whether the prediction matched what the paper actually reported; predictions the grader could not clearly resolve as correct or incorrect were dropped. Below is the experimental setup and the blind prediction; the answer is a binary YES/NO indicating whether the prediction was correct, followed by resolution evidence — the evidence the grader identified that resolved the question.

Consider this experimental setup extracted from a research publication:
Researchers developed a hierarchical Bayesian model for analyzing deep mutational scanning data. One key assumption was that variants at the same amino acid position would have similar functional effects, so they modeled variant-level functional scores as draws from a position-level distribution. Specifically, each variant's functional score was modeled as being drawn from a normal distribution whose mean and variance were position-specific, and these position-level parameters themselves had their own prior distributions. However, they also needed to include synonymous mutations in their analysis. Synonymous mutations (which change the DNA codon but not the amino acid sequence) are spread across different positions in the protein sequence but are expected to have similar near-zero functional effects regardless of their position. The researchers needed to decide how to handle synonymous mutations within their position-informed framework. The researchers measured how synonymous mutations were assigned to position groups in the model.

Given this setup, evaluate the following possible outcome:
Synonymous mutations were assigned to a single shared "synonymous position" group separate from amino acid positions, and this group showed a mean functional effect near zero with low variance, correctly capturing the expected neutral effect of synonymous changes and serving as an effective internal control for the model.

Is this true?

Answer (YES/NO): YES